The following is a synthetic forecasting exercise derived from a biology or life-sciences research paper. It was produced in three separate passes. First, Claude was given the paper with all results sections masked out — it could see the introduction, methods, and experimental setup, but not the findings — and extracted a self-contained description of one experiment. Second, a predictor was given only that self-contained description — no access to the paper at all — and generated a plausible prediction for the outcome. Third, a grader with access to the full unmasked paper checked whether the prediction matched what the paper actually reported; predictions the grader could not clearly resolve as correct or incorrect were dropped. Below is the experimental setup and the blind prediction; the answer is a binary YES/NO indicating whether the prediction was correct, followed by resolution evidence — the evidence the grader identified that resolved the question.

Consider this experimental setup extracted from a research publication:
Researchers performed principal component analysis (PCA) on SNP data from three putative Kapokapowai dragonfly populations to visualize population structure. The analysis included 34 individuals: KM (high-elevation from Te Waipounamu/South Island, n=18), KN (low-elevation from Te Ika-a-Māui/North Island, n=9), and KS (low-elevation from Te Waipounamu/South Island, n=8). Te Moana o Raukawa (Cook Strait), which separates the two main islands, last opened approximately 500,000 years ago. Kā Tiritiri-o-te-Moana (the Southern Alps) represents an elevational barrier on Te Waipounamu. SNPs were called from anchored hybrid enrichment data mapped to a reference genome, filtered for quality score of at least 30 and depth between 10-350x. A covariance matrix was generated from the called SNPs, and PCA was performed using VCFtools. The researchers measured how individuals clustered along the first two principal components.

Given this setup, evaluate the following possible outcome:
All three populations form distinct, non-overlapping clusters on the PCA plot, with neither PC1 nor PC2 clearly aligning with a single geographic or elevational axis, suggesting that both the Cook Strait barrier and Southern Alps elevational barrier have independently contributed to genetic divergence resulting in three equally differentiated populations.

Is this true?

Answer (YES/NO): NO